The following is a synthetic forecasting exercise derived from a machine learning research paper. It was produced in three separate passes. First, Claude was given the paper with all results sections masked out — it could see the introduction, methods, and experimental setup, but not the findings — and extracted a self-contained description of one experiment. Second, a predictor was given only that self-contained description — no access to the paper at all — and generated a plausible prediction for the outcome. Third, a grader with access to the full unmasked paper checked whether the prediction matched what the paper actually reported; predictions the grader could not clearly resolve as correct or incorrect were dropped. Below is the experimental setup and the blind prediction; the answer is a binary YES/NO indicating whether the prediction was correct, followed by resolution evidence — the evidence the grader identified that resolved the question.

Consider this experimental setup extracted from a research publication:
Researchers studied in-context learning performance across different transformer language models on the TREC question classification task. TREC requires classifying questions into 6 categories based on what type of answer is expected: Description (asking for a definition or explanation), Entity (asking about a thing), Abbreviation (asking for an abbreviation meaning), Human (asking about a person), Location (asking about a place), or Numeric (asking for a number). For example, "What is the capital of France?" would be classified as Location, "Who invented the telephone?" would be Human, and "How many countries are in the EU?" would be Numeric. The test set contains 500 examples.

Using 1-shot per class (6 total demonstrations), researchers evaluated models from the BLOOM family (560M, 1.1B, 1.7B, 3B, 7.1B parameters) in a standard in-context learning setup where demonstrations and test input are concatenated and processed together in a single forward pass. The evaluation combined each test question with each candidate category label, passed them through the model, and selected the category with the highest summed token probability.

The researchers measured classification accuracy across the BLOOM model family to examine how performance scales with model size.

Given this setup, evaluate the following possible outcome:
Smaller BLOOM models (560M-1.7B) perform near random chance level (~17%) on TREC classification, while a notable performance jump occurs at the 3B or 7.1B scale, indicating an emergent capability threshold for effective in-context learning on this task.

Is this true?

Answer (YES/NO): NO